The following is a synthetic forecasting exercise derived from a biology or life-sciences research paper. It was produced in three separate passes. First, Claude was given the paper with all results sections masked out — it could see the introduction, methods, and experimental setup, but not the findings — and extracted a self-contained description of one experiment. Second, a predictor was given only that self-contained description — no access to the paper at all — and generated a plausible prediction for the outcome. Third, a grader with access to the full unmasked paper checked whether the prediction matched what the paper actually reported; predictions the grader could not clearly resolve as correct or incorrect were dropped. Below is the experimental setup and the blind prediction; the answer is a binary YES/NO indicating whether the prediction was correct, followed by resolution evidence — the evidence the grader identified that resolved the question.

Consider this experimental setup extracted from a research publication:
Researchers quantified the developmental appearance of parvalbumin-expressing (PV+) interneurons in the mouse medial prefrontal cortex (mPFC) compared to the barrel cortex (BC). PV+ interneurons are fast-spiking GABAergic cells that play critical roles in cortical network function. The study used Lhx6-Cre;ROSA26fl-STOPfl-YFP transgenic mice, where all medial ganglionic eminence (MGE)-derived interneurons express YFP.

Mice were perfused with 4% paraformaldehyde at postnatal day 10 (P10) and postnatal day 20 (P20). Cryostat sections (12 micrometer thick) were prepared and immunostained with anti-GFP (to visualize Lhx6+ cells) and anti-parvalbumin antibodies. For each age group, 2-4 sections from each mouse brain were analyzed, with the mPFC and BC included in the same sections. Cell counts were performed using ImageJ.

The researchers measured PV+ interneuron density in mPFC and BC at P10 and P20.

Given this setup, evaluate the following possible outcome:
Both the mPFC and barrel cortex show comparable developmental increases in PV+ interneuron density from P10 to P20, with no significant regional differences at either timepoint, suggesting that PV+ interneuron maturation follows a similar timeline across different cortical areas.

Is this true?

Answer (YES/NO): NO